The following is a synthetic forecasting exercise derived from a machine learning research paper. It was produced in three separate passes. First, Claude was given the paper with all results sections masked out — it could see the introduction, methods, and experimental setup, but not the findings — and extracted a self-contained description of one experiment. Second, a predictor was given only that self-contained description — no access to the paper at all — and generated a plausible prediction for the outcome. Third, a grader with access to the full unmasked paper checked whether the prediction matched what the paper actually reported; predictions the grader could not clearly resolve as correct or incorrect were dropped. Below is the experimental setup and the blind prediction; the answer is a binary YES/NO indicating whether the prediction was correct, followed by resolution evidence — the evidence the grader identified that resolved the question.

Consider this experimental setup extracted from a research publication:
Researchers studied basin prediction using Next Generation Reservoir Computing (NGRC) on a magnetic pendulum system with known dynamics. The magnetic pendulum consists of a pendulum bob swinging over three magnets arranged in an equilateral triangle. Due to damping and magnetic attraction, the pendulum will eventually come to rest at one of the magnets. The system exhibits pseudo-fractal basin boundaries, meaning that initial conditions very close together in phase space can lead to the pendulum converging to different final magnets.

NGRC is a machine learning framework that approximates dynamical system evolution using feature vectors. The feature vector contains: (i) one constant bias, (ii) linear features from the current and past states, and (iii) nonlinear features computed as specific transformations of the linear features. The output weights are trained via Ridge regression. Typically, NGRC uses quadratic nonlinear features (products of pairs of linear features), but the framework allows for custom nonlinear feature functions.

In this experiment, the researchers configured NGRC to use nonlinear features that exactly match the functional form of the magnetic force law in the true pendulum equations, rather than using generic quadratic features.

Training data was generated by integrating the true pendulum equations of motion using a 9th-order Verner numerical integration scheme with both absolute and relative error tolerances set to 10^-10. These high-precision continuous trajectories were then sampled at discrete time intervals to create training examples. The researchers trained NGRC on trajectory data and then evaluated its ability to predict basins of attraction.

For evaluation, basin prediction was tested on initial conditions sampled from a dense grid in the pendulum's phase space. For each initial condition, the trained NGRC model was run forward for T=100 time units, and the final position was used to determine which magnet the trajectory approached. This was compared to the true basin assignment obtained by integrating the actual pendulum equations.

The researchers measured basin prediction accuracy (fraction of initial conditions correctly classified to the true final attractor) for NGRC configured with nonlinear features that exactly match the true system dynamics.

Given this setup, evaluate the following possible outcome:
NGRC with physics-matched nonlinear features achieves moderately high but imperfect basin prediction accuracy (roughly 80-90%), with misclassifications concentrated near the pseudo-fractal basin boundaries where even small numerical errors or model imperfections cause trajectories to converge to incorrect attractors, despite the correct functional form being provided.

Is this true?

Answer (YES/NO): NO